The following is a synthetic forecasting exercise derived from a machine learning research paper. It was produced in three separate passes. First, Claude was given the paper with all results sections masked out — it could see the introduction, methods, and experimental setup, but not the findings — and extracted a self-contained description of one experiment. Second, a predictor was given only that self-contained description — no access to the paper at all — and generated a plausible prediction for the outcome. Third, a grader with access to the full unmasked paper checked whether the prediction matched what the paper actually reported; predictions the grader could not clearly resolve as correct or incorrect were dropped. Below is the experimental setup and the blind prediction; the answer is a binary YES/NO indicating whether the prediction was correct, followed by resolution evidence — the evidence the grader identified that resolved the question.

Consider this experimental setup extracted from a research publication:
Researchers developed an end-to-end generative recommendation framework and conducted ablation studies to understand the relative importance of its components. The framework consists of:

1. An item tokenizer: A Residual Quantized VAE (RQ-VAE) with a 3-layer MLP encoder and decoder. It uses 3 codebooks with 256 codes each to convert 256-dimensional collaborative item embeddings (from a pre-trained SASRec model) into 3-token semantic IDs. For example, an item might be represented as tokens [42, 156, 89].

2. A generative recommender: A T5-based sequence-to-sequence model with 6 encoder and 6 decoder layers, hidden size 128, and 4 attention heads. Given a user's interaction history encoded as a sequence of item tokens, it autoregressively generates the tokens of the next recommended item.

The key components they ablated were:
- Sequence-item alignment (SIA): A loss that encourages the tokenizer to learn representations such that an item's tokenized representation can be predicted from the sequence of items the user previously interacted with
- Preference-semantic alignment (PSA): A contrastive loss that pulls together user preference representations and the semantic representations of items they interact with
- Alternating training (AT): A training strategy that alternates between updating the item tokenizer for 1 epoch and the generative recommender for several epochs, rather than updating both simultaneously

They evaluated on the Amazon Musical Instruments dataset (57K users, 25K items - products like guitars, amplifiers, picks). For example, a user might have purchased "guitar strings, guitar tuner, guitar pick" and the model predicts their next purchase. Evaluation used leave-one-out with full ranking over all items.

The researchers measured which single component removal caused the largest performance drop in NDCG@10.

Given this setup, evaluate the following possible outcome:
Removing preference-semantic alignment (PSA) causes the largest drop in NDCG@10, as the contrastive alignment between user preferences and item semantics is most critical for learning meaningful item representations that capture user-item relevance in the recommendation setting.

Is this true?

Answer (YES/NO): NO